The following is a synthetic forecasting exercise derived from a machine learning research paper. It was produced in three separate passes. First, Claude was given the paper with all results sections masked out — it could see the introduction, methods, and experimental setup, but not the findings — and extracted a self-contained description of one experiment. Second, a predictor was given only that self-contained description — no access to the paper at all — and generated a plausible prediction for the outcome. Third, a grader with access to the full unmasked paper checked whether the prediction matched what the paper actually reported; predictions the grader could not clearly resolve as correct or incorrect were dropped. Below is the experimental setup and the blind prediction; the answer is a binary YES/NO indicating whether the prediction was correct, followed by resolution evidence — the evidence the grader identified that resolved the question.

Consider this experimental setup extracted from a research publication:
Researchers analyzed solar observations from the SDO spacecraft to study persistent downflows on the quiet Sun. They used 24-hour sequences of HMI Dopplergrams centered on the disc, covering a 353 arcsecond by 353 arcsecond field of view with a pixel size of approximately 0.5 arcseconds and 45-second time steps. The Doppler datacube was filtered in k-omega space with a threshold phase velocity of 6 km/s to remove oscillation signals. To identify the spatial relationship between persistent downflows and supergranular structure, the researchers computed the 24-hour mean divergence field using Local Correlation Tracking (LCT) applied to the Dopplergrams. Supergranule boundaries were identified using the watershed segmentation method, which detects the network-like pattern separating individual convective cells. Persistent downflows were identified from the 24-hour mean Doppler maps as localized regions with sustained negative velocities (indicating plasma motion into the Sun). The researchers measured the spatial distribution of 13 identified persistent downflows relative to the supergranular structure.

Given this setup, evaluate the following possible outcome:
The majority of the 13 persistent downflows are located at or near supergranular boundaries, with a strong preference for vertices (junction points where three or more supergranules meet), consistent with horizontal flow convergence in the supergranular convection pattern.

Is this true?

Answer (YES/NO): YES